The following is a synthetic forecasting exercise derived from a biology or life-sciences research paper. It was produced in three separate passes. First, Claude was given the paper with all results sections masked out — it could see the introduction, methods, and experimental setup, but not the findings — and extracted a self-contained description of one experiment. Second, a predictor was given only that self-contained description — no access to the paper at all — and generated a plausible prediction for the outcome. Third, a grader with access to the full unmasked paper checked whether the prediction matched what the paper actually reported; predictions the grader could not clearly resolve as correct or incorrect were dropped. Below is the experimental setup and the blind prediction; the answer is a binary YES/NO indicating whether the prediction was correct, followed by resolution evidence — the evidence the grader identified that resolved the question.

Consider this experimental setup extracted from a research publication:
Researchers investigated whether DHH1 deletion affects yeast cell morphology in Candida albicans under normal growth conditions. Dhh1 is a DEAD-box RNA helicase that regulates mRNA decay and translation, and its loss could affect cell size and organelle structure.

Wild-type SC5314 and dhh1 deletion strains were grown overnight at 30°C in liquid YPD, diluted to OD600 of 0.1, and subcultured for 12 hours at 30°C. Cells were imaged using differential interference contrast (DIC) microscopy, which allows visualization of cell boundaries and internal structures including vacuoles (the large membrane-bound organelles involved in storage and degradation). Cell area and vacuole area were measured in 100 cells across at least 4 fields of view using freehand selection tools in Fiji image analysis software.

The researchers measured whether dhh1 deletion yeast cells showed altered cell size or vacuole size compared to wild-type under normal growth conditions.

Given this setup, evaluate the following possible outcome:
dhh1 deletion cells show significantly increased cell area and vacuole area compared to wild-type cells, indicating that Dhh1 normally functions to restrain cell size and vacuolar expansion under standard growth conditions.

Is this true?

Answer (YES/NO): YES